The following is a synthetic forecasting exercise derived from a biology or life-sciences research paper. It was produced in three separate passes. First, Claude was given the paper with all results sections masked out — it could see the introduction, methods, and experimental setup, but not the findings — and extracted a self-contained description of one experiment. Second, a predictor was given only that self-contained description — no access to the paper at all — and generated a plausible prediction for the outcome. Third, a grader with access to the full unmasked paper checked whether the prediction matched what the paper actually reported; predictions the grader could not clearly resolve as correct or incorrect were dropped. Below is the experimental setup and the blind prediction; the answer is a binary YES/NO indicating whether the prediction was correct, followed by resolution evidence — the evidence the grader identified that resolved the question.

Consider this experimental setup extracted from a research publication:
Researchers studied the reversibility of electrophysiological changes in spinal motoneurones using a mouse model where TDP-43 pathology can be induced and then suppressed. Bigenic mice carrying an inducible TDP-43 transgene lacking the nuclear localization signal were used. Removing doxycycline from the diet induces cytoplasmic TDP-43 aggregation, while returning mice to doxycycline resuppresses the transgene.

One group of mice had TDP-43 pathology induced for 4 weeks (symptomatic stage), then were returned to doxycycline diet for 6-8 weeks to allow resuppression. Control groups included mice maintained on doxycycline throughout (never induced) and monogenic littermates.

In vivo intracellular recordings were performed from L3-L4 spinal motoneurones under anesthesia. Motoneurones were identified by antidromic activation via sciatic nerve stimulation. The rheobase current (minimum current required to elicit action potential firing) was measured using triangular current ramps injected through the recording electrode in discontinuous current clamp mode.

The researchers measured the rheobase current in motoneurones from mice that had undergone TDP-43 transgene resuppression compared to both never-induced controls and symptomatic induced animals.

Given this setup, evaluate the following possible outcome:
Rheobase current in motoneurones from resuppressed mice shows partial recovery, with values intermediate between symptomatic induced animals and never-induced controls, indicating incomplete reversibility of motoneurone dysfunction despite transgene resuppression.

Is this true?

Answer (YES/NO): NO